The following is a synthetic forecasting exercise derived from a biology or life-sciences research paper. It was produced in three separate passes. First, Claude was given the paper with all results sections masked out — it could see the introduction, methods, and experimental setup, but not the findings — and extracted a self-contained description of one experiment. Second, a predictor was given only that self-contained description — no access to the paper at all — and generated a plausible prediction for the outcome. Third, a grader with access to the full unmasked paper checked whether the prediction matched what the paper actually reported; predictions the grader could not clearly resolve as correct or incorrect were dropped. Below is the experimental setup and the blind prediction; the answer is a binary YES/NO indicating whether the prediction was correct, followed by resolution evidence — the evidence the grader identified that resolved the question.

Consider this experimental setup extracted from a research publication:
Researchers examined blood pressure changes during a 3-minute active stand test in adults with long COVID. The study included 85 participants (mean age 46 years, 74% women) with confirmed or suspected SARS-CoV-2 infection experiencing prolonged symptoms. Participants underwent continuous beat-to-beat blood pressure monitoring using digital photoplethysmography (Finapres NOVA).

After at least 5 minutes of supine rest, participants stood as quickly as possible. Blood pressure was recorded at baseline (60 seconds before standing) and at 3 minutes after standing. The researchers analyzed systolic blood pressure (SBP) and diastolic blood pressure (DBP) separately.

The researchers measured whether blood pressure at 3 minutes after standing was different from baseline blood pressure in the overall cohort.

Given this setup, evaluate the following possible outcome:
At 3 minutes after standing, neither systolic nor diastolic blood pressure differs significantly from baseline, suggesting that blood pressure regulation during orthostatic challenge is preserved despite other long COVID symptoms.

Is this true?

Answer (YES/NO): NO